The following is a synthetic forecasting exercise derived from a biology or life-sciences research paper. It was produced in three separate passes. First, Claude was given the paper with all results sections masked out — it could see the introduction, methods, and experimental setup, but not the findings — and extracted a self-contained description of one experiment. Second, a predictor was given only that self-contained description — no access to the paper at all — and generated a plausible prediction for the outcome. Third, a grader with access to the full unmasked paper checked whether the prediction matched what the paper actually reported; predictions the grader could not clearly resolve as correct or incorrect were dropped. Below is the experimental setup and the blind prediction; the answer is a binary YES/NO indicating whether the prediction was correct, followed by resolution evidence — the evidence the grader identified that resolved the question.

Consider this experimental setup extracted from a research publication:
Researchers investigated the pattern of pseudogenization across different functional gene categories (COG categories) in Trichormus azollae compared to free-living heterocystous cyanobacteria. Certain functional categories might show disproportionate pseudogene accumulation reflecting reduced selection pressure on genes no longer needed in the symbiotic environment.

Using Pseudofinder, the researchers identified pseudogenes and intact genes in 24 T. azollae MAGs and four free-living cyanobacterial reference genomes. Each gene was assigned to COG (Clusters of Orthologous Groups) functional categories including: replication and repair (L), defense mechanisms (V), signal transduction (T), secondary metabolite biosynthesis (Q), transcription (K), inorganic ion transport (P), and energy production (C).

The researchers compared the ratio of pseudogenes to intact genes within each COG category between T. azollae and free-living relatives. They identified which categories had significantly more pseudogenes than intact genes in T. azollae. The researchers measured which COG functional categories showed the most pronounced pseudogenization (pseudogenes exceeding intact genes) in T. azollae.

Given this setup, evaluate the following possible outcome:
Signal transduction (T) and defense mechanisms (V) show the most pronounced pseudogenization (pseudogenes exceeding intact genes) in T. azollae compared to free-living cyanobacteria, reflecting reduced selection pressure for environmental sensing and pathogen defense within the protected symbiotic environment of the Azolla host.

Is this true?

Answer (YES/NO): NO